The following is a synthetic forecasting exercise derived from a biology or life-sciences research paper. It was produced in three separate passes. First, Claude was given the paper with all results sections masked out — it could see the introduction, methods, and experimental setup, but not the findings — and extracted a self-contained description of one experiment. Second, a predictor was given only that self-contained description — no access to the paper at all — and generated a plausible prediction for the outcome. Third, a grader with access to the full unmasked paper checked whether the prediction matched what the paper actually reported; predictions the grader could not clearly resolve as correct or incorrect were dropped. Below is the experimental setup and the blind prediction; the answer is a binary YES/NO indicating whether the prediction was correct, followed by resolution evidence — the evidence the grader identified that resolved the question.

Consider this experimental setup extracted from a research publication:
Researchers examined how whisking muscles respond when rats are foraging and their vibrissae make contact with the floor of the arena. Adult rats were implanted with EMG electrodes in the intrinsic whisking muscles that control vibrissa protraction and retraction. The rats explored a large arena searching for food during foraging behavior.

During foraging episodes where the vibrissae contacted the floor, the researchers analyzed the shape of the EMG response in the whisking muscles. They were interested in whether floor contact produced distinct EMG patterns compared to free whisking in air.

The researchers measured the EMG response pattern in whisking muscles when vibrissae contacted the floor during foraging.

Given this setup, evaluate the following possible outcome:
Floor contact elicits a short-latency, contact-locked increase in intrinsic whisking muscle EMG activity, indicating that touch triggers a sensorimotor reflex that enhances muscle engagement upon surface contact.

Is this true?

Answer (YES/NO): NO